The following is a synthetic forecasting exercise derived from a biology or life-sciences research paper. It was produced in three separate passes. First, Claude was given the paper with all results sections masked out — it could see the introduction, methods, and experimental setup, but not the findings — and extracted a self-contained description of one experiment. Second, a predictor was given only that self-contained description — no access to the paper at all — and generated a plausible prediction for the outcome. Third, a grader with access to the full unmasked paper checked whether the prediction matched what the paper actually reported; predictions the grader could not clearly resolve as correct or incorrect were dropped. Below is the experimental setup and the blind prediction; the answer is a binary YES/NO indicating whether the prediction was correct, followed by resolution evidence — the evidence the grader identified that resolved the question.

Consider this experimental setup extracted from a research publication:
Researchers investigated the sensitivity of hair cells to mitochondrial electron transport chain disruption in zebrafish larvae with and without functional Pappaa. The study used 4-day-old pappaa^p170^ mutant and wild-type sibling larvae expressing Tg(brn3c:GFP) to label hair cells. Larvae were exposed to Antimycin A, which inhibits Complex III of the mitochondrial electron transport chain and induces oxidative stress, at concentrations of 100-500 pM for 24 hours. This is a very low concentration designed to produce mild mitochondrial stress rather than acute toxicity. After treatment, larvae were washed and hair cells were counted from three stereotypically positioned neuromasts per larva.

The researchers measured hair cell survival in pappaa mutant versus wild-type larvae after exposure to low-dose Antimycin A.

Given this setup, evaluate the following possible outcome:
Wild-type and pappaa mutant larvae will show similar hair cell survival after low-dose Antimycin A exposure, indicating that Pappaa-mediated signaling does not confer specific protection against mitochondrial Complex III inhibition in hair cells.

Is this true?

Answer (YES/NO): NO